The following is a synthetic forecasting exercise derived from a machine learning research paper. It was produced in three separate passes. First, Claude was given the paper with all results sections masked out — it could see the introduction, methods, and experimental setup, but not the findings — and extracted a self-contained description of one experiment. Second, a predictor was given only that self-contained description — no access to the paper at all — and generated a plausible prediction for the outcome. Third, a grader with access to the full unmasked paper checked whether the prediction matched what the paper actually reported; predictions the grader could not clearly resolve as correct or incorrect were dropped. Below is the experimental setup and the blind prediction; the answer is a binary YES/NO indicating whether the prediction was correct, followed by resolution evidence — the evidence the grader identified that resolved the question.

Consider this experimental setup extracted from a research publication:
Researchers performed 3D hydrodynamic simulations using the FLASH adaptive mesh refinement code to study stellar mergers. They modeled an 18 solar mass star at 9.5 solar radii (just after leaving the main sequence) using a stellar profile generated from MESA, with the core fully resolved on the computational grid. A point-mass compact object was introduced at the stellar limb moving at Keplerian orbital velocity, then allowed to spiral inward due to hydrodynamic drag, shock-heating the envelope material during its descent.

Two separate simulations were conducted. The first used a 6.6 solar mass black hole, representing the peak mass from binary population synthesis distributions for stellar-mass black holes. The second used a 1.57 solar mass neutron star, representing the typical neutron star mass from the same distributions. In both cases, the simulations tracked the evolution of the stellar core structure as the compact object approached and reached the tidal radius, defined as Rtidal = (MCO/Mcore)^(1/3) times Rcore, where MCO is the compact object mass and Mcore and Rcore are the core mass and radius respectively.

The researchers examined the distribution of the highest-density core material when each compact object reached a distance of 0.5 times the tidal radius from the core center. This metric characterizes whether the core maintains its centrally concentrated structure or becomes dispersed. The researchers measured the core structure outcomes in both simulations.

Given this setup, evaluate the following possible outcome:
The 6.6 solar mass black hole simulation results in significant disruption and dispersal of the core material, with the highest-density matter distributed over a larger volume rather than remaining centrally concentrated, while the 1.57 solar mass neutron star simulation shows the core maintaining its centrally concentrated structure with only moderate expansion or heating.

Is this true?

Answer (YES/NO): YES